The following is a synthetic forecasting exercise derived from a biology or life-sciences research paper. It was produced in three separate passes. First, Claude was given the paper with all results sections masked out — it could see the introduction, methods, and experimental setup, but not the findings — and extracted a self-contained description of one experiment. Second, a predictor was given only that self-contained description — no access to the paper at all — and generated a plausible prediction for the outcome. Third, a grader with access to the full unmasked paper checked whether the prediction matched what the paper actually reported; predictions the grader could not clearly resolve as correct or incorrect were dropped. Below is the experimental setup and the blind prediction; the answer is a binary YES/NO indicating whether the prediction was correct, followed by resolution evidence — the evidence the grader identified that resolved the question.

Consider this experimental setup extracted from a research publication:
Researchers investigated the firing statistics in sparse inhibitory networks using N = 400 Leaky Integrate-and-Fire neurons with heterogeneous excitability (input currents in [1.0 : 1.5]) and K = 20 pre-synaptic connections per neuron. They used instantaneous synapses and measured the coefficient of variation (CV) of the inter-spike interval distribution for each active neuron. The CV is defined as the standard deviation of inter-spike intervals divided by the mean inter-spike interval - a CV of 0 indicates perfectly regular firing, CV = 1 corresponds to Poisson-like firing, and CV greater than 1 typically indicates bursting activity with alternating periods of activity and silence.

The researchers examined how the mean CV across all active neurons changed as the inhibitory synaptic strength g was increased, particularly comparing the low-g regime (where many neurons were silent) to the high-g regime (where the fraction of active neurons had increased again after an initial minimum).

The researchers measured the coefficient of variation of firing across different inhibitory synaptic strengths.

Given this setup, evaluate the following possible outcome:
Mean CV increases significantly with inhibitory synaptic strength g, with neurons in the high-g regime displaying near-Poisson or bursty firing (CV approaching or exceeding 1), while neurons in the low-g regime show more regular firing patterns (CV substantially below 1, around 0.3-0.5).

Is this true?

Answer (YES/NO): NO